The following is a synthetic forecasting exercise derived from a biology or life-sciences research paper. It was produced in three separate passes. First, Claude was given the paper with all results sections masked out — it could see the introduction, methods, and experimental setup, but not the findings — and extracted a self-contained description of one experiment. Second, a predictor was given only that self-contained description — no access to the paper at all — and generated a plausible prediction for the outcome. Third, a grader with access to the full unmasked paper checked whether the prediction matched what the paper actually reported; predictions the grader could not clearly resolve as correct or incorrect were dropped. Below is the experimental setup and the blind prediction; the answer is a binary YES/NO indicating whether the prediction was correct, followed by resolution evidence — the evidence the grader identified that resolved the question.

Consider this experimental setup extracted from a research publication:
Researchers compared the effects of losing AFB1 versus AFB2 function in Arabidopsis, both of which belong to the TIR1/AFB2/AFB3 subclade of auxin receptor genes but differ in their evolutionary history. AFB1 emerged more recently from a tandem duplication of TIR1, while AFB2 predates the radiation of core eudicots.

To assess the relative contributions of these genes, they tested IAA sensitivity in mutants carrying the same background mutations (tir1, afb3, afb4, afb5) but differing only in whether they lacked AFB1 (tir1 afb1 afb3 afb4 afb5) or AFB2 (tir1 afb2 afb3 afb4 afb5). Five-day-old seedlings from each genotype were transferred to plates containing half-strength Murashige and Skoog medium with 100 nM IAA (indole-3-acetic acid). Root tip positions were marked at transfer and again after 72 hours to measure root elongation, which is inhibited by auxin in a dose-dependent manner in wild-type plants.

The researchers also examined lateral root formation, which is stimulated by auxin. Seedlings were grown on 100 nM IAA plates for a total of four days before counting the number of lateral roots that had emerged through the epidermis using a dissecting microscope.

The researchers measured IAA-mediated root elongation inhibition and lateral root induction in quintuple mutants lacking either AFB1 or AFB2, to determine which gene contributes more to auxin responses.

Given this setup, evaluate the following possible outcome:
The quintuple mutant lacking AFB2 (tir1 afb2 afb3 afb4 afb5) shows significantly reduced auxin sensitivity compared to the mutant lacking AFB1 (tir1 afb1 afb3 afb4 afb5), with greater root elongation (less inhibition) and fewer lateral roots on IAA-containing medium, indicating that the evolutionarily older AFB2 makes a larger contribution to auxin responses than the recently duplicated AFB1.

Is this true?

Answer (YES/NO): NO